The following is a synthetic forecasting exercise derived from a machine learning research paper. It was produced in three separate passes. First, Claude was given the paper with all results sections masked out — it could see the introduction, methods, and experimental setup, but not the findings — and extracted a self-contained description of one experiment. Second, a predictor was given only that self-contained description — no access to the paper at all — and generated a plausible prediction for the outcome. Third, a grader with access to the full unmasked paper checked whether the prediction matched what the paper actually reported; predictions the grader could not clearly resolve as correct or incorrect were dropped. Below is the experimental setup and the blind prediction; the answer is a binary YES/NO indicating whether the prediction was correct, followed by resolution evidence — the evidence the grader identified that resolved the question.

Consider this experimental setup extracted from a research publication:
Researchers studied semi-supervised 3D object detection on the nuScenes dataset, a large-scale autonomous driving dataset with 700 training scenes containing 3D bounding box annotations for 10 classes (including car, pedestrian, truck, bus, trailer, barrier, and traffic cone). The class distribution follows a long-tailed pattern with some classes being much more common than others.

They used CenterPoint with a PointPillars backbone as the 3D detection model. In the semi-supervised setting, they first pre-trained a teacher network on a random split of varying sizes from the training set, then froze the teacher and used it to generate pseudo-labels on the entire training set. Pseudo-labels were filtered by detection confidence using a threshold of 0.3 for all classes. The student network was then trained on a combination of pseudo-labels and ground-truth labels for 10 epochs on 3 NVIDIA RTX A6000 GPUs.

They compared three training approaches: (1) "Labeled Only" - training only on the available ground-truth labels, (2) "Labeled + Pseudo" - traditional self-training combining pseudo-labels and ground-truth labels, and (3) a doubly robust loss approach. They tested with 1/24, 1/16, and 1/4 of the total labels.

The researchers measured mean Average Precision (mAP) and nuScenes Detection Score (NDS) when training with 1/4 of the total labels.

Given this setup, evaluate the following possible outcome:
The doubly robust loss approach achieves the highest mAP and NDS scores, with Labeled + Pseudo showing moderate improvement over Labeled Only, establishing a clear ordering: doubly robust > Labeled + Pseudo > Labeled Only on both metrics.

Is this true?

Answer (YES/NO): NO